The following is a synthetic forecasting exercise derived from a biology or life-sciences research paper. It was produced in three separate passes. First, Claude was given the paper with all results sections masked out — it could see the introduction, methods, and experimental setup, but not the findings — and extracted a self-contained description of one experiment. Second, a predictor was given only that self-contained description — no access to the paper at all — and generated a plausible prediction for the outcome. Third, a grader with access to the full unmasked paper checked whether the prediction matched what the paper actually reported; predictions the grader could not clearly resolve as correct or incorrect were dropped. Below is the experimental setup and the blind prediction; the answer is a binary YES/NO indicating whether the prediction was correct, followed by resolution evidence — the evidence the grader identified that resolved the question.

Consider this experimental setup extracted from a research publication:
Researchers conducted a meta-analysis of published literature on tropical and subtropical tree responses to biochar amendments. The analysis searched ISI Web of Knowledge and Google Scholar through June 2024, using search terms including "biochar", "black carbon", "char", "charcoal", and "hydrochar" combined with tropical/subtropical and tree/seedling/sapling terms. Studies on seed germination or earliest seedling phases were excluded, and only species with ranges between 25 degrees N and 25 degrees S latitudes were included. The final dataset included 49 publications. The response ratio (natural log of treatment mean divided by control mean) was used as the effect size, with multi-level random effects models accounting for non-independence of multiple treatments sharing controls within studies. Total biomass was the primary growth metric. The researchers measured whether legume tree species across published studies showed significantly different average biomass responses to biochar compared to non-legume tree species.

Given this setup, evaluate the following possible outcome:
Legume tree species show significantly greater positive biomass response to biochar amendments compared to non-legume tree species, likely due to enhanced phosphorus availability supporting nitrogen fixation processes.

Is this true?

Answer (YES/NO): NO